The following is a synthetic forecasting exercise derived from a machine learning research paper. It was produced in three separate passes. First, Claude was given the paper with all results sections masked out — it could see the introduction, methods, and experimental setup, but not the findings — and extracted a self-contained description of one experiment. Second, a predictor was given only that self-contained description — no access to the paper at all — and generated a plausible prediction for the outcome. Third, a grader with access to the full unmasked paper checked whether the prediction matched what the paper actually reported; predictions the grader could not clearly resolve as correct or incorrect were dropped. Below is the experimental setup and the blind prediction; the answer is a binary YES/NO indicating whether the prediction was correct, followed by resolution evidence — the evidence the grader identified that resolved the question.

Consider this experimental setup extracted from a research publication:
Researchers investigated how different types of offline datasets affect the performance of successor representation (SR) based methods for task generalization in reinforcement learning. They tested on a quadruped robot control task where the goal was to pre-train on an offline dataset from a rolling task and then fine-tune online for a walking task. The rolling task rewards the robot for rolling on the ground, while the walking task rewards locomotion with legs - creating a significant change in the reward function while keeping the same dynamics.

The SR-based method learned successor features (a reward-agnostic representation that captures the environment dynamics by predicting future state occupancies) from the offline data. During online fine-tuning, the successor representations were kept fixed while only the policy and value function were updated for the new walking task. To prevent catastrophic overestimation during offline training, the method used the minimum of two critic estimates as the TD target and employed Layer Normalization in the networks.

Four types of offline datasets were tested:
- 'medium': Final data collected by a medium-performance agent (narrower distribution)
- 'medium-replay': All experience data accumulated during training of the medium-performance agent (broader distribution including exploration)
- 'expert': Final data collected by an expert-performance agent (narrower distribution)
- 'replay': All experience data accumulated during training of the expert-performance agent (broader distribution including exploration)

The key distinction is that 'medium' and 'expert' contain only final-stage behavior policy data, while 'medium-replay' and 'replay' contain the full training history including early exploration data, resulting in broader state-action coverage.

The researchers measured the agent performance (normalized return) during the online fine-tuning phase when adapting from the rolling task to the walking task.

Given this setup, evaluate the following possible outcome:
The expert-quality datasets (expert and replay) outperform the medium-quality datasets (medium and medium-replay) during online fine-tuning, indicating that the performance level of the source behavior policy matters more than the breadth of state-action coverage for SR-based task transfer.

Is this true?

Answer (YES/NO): NO